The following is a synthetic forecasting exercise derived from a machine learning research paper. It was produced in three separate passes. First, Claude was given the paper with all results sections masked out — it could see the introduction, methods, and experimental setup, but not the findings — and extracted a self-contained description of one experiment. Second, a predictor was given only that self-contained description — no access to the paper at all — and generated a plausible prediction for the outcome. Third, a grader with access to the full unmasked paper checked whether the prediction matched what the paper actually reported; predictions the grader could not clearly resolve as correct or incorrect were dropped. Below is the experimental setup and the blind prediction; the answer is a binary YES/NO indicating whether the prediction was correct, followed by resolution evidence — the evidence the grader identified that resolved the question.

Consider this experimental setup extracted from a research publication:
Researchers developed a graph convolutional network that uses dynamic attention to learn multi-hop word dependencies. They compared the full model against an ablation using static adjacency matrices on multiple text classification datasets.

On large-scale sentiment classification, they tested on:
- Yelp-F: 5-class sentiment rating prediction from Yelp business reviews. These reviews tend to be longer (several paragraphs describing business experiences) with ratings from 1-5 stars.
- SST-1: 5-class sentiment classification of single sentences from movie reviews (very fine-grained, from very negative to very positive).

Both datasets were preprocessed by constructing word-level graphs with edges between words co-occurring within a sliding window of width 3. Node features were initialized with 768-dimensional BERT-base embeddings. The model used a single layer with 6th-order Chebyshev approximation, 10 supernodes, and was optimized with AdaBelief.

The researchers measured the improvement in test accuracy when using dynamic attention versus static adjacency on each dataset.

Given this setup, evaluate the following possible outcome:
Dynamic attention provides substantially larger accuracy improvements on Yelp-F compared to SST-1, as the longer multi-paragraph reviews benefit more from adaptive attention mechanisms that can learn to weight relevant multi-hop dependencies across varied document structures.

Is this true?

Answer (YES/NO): YES